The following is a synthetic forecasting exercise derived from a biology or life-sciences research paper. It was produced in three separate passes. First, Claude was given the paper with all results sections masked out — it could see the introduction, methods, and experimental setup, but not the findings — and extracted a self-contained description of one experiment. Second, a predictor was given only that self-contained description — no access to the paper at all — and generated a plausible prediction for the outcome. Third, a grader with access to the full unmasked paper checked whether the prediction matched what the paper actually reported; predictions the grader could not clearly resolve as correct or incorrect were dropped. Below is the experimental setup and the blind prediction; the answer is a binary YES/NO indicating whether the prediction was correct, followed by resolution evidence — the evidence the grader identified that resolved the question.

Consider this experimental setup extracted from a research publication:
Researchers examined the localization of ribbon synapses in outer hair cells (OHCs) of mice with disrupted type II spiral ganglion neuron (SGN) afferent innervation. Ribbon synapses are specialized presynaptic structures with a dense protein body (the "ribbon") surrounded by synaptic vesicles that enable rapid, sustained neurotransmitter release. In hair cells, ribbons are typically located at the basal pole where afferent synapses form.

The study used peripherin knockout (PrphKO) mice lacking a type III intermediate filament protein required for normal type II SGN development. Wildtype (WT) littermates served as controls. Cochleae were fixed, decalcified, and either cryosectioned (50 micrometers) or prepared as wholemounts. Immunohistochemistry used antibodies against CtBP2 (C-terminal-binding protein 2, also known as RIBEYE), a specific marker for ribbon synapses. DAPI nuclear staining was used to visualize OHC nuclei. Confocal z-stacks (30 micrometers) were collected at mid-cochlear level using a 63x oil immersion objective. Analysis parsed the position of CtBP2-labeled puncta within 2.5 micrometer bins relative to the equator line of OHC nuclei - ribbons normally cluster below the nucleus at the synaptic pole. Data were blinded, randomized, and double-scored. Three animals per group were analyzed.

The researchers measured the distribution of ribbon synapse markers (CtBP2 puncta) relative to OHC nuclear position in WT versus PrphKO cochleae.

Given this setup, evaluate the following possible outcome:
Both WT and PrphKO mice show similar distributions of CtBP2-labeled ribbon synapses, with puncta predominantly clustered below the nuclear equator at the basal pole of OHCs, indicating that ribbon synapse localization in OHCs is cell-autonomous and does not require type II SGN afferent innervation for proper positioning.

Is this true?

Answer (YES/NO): NO